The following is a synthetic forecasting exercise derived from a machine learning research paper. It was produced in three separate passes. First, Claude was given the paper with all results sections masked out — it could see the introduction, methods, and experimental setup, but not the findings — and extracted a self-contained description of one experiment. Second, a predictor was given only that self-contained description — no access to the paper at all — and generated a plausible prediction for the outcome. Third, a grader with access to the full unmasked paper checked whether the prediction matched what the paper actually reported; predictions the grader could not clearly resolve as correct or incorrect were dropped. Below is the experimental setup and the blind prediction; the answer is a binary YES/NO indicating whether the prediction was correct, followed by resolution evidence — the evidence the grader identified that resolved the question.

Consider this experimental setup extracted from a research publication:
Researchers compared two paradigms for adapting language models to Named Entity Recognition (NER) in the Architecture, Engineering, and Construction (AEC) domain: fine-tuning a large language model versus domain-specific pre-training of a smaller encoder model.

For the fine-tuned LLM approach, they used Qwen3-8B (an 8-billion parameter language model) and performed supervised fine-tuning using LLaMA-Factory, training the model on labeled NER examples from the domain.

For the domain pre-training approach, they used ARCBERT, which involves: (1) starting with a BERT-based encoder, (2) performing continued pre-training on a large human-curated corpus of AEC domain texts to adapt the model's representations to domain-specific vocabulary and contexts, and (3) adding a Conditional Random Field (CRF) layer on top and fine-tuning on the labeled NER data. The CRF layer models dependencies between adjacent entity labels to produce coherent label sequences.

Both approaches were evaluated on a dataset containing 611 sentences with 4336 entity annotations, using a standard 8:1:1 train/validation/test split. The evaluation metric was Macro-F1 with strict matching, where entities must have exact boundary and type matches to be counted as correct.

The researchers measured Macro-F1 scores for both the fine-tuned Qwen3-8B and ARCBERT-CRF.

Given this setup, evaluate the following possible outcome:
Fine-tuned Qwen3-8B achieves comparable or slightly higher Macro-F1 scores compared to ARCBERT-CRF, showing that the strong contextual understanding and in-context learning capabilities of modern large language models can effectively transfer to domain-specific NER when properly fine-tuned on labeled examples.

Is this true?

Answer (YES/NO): NO